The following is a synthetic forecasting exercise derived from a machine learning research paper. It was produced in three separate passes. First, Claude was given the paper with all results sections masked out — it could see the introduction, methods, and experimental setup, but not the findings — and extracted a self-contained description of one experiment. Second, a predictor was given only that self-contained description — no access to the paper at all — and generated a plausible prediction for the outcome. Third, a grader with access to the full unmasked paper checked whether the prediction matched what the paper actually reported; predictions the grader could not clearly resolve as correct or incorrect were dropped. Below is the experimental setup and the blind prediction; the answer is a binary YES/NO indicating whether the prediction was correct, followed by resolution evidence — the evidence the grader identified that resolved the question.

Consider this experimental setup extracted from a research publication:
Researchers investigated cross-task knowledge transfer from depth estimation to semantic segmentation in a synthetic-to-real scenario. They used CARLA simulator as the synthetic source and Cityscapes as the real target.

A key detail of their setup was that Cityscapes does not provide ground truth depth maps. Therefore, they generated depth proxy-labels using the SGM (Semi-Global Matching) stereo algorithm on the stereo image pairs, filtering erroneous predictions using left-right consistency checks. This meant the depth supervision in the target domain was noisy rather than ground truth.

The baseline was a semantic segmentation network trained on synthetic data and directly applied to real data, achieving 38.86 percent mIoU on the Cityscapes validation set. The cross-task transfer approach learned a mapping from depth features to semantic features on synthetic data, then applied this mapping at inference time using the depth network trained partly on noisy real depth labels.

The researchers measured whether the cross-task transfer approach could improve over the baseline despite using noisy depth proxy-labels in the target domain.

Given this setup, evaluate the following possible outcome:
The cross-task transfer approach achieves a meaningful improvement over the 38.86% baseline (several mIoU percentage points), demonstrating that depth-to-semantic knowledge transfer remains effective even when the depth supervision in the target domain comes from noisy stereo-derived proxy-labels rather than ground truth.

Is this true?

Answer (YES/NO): YES